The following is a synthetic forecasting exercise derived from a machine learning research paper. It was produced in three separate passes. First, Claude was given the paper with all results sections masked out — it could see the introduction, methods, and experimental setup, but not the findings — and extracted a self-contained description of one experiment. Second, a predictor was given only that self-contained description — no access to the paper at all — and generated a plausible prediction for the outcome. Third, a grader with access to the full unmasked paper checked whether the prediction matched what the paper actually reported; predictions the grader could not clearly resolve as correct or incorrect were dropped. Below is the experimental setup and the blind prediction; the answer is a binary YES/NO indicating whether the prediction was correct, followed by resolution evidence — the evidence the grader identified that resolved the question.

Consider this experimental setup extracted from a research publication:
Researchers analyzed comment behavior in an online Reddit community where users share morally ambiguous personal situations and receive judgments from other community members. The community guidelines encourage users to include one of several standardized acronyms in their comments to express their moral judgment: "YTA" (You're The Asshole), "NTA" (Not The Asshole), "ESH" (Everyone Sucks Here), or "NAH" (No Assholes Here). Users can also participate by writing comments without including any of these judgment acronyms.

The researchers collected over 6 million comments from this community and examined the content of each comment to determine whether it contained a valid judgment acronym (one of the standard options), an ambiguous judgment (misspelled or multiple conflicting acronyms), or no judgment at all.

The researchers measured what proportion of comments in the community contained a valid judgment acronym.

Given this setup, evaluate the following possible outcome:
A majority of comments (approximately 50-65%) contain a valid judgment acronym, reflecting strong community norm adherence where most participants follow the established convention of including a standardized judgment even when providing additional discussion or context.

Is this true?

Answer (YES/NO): NO